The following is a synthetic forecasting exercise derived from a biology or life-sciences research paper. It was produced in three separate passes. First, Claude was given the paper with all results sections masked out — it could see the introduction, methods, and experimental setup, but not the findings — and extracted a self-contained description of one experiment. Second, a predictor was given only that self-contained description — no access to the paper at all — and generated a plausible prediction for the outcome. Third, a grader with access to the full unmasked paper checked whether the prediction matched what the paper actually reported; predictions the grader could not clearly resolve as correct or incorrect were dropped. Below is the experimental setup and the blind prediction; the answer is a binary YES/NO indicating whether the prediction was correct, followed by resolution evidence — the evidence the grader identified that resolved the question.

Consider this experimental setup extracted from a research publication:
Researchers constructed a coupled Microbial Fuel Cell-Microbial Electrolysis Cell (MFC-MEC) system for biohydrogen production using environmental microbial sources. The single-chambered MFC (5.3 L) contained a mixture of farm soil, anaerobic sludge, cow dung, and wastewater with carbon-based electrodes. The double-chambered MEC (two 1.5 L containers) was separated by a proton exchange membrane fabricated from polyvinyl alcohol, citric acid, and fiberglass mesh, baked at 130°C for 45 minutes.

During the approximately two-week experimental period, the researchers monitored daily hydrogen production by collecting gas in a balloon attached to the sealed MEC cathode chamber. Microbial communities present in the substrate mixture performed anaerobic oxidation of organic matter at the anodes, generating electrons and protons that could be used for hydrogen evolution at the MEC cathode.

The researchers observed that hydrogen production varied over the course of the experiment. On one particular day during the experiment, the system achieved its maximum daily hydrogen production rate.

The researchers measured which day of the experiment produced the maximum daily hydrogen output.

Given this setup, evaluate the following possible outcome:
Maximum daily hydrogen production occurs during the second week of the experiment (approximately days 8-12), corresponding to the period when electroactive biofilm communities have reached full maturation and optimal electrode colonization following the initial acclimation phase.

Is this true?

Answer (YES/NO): YES